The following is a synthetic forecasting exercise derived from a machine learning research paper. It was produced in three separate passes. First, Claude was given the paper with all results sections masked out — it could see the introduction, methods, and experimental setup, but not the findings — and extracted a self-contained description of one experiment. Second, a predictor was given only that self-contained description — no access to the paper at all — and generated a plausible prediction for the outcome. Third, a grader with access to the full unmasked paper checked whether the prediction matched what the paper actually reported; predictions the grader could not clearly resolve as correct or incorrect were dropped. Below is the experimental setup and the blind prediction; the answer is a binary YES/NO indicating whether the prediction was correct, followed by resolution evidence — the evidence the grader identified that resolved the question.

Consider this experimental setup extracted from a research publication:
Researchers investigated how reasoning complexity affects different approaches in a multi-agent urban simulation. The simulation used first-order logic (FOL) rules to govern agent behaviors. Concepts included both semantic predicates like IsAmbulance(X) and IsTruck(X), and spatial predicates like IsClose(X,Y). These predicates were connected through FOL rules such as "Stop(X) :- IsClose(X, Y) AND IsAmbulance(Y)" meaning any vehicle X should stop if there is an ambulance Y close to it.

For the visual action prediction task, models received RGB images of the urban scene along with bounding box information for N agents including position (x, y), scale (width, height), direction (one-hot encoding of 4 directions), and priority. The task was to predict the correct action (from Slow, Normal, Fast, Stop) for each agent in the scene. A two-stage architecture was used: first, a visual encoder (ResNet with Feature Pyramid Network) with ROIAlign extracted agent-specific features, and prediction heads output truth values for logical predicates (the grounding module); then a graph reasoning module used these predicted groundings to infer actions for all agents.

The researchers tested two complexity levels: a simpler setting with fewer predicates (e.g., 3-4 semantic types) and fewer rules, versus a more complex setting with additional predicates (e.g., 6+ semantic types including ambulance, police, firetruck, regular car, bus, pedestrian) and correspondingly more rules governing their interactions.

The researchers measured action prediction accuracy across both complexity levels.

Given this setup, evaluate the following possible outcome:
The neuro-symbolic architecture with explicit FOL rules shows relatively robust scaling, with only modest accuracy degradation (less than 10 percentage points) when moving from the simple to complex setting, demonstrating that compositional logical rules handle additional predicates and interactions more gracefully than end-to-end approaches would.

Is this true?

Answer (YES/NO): NO